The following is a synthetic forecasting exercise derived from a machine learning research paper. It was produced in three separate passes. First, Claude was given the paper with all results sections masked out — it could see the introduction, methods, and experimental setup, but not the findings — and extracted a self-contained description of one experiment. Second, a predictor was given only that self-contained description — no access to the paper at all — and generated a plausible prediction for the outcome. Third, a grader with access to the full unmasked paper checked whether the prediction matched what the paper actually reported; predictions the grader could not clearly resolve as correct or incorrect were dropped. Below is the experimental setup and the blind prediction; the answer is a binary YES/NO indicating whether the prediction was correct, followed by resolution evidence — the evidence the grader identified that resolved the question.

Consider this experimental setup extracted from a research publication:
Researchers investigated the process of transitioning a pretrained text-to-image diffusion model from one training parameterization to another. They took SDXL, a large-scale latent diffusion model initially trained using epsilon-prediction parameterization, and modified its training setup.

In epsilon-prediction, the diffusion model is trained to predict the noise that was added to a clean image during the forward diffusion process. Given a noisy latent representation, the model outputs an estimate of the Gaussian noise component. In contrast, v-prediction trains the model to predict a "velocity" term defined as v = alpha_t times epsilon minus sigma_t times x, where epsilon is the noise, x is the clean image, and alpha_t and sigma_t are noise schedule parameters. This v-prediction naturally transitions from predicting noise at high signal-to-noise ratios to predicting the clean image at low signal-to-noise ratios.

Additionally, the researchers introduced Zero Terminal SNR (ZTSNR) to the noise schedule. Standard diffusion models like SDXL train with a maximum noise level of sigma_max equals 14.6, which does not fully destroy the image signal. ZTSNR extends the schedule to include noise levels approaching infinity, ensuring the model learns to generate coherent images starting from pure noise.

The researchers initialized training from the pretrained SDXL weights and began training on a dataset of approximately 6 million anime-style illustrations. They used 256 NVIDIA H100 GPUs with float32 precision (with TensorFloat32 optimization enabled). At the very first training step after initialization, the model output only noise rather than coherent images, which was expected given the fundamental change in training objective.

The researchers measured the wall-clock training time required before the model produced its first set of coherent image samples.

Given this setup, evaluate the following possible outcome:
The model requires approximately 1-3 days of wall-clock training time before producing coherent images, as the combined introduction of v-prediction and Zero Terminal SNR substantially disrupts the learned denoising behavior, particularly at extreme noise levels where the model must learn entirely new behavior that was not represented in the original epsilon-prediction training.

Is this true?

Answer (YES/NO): NO